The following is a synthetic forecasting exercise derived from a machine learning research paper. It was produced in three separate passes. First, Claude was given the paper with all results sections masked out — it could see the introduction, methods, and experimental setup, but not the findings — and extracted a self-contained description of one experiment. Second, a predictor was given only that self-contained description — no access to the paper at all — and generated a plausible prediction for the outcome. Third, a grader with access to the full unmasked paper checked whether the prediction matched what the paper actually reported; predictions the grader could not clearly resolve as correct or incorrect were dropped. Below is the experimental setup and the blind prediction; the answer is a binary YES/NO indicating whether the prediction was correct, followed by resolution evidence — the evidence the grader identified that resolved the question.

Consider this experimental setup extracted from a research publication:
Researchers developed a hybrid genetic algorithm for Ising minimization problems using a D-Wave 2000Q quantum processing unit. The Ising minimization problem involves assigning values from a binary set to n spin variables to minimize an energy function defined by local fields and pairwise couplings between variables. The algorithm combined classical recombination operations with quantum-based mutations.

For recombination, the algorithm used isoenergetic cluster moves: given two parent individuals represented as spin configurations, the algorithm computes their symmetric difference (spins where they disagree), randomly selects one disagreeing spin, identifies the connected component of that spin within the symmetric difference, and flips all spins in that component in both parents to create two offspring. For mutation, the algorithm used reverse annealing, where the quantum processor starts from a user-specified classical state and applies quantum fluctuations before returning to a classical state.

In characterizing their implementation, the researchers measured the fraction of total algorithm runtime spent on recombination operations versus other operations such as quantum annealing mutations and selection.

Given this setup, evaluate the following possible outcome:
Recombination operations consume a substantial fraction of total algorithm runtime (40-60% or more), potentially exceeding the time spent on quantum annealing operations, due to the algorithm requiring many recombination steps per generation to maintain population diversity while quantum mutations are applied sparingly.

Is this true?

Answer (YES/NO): NO